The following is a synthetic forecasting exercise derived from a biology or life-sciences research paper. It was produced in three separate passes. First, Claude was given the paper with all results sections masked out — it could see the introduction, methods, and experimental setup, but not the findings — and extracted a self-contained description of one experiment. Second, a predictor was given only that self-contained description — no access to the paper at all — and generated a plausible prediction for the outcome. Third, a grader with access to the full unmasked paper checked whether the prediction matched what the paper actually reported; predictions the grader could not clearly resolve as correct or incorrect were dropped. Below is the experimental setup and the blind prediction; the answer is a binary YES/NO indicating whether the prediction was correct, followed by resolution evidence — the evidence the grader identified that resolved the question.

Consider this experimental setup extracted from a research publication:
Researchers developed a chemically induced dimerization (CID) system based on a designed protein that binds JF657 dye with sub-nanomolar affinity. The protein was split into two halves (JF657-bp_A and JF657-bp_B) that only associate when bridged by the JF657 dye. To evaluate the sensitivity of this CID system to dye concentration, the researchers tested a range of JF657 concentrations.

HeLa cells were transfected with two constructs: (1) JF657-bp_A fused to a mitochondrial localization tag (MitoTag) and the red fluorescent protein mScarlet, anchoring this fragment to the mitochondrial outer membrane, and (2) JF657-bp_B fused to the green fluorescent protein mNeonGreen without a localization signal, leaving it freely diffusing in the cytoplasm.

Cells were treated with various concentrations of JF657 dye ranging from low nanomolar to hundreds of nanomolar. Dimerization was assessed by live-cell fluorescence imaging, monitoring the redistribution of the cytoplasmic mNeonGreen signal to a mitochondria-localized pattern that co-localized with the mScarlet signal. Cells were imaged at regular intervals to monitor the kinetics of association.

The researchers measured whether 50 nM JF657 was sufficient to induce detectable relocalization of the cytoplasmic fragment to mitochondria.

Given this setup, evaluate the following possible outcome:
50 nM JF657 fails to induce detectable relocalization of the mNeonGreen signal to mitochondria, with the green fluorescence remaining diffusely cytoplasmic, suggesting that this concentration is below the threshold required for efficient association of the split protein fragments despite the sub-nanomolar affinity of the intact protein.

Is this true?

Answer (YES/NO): NO